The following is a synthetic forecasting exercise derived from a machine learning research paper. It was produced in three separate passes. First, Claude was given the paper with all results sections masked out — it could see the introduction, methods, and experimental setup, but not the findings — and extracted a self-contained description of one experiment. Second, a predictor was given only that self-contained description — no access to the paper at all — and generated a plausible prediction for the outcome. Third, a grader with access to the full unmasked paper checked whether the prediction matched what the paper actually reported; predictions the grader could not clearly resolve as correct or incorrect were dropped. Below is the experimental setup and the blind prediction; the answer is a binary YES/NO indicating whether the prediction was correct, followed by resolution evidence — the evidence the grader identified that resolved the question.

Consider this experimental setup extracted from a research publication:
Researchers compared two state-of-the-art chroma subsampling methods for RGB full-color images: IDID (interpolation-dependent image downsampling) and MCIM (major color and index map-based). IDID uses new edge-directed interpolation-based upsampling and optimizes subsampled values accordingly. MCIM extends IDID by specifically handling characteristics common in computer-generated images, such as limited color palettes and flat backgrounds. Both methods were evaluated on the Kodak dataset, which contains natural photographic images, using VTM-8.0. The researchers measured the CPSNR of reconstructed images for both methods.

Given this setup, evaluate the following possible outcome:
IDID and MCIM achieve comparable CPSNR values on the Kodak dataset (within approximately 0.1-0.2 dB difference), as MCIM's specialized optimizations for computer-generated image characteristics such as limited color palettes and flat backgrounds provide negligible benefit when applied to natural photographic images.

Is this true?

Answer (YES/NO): NO